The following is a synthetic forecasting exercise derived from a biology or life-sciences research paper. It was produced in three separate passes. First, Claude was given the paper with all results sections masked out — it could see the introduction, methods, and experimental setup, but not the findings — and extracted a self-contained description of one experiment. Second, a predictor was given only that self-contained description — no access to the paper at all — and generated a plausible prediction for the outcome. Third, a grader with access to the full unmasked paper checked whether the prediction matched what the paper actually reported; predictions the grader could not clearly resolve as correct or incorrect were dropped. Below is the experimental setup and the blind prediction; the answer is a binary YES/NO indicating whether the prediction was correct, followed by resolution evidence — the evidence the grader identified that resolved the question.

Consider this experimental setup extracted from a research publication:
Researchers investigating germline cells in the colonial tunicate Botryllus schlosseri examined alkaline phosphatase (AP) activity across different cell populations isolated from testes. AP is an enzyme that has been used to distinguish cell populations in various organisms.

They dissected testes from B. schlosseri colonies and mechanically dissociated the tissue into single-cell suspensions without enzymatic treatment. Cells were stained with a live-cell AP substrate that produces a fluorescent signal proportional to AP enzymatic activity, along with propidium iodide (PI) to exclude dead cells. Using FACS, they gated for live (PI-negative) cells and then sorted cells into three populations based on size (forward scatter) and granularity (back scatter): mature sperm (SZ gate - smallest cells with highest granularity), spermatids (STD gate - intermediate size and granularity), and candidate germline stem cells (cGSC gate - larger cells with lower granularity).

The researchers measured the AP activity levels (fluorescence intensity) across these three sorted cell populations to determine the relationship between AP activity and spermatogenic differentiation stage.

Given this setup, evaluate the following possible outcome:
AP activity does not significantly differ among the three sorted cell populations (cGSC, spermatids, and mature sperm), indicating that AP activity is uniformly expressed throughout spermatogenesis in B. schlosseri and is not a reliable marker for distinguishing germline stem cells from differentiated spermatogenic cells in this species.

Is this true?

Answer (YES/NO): NO